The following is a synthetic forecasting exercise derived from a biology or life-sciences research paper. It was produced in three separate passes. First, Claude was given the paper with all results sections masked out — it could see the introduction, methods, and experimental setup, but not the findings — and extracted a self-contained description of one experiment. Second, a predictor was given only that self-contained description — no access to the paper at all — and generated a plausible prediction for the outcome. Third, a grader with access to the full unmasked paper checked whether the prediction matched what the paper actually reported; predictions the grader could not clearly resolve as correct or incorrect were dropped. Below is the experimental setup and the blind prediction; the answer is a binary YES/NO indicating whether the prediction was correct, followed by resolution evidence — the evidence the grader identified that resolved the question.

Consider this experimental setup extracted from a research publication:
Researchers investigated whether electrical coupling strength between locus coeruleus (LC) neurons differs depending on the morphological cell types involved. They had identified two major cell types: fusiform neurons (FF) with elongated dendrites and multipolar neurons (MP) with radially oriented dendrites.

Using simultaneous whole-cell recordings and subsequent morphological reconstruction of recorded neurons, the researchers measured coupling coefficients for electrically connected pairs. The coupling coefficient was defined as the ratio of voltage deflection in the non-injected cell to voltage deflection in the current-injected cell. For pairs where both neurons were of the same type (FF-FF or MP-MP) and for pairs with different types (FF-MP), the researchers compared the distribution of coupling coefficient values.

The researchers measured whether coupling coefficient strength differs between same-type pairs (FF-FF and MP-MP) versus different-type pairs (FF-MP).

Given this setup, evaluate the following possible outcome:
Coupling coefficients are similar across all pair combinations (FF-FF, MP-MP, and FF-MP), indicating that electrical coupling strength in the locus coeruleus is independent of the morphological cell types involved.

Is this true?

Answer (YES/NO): NO